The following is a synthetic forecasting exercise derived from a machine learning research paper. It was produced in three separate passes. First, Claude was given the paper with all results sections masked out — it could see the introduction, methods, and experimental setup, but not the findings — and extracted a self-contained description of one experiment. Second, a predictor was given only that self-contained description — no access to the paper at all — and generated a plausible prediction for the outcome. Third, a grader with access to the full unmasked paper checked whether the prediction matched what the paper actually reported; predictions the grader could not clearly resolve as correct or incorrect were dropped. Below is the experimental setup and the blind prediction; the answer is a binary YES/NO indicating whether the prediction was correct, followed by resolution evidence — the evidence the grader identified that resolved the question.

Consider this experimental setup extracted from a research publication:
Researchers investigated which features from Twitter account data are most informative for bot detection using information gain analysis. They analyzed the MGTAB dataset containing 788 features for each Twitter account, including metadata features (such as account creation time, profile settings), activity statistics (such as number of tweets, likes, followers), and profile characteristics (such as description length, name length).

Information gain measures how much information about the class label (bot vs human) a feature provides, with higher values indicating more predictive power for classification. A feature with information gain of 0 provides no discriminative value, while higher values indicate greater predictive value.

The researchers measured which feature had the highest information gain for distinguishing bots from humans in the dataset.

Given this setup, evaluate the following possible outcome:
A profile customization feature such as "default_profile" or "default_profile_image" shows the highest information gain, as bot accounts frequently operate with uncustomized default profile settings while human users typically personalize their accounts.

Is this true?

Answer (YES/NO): NO